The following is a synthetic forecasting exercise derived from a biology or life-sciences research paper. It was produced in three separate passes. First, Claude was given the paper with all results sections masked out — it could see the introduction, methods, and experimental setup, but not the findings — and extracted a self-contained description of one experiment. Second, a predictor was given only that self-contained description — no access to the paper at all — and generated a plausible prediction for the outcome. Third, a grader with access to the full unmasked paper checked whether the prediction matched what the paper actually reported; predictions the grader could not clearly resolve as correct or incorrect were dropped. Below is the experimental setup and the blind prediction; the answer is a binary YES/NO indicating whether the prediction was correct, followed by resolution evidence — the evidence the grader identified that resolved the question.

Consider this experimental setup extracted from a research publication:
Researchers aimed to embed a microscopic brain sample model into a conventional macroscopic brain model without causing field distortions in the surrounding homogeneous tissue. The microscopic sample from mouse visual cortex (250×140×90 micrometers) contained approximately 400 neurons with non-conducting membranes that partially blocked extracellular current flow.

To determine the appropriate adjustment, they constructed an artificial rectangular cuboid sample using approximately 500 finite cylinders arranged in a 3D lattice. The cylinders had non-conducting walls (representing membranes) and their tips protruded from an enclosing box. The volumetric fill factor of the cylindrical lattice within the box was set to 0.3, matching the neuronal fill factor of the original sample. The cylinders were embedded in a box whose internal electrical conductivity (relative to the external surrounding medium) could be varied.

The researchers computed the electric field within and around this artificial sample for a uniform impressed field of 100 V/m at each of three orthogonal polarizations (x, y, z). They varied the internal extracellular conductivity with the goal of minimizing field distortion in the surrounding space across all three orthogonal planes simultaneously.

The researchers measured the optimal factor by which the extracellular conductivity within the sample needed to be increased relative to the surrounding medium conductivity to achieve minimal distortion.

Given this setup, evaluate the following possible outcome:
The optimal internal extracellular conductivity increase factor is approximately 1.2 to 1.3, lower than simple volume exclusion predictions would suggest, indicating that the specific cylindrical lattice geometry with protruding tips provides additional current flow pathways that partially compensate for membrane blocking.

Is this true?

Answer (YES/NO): NO